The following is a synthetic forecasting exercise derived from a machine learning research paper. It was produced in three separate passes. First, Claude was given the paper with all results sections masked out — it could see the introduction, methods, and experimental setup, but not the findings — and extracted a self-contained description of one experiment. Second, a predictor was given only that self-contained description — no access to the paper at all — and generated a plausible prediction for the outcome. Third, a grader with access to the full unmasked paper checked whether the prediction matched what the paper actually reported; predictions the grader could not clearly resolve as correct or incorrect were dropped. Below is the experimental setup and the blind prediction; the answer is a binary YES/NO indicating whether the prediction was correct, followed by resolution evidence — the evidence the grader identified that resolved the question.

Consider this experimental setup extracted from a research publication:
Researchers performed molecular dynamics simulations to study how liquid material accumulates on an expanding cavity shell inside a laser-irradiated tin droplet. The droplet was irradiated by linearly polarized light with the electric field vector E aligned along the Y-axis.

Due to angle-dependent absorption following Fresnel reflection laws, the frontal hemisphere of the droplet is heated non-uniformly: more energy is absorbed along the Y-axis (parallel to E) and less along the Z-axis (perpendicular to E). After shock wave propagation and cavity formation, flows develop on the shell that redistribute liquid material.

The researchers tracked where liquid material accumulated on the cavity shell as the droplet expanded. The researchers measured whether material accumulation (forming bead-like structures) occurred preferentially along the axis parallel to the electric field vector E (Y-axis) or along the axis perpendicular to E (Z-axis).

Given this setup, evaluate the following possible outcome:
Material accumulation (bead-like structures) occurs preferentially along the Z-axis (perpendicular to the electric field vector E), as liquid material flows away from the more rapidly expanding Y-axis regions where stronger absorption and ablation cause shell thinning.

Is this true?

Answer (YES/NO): YES